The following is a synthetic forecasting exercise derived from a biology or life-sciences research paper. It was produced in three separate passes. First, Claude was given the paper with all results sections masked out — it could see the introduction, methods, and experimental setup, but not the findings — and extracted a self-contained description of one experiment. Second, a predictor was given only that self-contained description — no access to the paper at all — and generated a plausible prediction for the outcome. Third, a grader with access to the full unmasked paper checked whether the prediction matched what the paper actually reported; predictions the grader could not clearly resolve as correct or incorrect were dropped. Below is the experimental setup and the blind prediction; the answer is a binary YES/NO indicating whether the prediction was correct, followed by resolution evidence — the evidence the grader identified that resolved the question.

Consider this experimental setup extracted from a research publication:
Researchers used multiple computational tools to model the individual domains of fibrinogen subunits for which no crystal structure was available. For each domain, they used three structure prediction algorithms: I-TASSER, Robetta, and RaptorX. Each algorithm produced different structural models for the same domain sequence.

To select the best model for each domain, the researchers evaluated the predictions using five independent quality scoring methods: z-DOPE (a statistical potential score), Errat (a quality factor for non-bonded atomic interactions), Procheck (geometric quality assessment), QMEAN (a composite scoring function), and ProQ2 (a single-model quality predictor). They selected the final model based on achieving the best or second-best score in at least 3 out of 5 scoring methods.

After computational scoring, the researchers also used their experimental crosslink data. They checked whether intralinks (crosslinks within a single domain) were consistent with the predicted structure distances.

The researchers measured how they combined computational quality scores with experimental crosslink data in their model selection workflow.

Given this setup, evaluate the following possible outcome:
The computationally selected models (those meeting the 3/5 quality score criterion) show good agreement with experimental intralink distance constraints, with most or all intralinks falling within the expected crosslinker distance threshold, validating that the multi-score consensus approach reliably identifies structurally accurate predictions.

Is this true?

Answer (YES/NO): YES